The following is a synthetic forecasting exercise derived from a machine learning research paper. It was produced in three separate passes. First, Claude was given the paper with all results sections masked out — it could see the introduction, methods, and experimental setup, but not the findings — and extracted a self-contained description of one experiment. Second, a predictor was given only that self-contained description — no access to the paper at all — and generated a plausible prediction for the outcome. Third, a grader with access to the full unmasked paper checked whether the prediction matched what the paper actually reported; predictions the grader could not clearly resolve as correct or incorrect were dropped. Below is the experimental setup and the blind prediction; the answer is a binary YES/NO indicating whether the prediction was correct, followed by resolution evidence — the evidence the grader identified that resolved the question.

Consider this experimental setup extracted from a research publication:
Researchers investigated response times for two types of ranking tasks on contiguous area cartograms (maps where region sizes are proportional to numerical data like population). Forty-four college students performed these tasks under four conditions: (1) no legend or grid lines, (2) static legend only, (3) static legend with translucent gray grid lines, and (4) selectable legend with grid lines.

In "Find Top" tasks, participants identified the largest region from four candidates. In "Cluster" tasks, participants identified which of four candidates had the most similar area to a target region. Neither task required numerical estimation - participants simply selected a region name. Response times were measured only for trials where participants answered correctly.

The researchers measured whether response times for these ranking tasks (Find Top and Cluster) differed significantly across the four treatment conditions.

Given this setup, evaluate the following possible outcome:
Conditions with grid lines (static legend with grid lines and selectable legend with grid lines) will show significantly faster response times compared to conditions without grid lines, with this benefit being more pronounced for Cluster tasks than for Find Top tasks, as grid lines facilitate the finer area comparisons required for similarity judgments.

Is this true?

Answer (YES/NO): NO